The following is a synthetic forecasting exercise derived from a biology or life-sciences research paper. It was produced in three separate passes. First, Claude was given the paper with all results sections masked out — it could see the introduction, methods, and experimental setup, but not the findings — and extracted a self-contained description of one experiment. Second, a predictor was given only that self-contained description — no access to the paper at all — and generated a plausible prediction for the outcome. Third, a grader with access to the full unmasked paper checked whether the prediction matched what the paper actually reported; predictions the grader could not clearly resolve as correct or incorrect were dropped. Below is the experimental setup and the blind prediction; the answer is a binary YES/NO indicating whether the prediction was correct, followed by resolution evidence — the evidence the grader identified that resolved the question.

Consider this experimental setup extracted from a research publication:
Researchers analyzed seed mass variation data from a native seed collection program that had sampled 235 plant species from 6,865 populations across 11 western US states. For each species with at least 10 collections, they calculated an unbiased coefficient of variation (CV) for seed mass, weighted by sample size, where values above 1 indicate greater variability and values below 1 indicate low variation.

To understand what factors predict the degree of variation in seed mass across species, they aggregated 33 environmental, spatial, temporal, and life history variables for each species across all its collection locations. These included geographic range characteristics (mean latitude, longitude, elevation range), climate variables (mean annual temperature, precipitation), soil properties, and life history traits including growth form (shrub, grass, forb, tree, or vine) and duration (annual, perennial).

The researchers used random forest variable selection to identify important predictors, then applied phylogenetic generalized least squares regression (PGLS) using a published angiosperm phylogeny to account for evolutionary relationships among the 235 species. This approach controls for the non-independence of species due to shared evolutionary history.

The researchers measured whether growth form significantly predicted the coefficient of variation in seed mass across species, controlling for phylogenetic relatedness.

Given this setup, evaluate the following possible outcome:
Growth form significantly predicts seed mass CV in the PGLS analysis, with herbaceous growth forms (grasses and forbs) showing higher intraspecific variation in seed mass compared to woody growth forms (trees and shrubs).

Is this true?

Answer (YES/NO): NO